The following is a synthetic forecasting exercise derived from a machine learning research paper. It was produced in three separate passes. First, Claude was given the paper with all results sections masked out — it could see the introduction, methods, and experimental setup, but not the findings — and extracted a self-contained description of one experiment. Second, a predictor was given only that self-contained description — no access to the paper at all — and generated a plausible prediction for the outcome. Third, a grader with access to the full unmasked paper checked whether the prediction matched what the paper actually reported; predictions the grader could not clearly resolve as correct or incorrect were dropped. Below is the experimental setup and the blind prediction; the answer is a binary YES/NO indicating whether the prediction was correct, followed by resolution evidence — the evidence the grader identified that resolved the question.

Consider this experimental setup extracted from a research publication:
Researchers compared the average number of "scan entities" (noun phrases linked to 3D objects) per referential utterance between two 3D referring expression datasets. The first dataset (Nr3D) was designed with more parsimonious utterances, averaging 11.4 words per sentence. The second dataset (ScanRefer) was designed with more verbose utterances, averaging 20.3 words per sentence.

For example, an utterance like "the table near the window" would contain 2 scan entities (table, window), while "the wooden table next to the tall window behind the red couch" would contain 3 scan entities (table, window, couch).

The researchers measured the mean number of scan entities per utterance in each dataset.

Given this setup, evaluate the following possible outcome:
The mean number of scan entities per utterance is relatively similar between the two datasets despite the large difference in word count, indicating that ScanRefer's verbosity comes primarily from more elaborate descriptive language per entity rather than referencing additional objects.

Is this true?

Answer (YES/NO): NO